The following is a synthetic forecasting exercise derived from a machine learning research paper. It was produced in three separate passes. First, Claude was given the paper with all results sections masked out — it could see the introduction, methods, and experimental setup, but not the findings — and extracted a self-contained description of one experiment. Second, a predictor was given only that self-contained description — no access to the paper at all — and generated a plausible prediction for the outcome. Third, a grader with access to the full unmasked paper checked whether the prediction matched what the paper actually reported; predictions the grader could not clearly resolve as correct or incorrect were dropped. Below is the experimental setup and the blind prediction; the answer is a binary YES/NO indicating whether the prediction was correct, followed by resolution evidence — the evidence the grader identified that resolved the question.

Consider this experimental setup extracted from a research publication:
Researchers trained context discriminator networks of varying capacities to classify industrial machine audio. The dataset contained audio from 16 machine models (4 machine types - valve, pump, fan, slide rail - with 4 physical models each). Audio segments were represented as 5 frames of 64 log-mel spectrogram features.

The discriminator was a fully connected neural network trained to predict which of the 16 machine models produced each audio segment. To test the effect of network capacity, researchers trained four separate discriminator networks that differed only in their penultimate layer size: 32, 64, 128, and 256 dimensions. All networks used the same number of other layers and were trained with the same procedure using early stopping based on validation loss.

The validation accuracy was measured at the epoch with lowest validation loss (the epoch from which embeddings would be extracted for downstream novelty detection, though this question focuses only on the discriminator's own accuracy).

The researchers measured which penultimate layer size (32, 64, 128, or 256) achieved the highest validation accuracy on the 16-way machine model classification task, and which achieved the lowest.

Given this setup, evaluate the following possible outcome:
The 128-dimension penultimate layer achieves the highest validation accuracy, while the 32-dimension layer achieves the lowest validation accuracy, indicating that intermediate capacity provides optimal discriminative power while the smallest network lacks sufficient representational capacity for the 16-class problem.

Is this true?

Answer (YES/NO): NO